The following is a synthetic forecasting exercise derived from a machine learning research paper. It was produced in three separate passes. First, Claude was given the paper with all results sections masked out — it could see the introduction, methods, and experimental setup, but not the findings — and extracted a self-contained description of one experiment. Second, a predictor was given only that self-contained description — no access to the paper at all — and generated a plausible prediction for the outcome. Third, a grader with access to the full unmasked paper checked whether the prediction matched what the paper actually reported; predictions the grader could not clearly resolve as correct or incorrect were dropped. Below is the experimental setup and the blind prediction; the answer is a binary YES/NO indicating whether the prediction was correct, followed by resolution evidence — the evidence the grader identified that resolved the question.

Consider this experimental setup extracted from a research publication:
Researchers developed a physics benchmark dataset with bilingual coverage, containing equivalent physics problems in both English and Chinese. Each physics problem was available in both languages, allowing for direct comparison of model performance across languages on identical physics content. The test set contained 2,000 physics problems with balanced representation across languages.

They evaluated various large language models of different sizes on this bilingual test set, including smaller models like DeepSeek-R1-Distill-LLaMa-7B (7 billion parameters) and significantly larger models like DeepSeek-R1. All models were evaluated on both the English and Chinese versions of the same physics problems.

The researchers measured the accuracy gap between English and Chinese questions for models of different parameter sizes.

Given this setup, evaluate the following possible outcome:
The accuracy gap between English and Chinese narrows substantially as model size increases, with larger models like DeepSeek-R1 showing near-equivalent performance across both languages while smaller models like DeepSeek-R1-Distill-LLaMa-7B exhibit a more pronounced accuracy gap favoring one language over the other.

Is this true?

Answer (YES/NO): YES